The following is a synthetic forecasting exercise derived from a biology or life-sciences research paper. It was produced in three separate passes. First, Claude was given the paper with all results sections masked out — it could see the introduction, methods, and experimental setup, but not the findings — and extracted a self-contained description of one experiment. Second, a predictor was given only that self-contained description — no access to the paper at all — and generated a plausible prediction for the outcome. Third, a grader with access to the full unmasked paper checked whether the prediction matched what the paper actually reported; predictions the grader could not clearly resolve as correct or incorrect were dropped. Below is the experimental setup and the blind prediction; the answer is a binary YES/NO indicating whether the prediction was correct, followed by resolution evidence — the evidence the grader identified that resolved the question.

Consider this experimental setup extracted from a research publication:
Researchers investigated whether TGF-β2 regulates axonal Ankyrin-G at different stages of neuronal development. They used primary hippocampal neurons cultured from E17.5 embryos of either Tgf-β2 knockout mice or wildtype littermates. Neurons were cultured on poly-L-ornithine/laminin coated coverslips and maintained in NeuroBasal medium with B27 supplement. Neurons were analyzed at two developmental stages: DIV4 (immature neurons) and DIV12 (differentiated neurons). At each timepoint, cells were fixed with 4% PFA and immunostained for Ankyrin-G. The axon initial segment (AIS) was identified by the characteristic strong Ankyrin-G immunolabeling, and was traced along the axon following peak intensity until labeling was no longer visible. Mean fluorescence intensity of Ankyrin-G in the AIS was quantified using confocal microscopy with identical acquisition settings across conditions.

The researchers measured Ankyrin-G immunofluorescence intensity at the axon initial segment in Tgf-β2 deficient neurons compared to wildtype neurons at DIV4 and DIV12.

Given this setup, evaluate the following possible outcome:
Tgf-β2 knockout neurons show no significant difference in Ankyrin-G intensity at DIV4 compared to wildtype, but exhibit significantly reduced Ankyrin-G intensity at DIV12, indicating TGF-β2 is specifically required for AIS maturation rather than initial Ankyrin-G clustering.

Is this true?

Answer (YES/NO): NO